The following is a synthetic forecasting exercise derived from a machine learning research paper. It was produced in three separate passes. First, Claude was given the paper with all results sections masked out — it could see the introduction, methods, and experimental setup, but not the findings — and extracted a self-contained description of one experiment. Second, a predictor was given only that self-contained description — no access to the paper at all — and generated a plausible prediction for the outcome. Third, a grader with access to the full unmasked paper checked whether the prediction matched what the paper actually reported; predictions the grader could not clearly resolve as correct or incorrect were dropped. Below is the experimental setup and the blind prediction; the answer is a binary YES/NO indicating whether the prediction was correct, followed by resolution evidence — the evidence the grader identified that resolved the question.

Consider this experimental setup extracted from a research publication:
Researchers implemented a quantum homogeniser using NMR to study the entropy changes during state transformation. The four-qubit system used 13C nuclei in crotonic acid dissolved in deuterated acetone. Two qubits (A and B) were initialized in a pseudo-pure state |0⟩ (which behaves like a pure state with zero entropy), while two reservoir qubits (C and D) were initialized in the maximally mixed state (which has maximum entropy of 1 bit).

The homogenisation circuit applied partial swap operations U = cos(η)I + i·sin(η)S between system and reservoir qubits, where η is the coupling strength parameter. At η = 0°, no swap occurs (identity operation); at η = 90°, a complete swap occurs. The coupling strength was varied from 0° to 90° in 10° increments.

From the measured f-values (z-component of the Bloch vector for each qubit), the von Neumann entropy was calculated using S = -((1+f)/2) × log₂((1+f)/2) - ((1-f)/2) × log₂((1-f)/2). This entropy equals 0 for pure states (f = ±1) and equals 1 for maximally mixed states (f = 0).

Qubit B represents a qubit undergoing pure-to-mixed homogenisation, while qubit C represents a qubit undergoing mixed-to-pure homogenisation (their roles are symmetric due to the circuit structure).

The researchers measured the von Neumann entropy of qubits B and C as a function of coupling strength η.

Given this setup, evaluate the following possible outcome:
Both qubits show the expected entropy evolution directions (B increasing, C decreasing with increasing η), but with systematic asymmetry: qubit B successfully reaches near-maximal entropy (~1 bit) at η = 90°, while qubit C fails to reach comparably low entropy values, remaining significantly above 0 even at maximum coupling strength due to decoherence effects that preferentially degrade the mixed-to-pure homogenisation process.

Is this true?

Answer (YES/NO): YES